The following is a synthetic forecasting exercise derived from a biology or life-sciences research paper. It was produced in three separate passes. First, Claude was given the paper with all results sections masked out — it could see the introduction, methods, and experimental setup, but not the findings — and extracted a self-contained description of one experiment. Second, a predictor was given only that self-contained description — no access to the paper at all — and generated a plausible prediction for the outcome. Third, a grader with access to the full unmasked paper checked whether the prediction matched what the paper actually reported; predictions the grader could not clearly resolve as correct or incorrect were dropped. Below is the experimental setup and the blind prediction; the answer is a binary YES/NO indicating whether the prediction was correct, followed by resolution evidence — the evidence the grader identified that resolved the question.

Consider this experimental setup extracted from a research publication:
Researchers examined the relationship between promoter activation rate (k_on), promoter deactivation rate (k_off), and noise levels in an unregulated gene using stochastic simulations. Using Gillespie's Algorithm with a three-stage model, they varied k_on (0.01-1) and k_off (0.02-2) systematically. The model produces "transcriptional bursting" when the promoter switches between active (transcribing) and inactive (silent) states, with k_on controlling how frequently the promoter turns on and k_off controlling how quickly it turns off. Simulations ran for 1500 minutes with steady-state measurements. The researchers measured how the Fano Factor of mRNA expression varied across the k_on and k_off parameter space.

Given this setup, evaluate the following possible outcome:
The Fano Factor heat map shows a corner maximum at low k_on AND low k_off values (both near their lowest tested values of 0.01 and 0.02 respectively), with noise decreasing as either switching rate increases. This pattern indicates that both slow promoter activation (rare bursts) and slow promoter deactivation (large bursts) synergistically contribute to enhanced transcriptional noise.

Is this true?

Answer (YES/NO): YES